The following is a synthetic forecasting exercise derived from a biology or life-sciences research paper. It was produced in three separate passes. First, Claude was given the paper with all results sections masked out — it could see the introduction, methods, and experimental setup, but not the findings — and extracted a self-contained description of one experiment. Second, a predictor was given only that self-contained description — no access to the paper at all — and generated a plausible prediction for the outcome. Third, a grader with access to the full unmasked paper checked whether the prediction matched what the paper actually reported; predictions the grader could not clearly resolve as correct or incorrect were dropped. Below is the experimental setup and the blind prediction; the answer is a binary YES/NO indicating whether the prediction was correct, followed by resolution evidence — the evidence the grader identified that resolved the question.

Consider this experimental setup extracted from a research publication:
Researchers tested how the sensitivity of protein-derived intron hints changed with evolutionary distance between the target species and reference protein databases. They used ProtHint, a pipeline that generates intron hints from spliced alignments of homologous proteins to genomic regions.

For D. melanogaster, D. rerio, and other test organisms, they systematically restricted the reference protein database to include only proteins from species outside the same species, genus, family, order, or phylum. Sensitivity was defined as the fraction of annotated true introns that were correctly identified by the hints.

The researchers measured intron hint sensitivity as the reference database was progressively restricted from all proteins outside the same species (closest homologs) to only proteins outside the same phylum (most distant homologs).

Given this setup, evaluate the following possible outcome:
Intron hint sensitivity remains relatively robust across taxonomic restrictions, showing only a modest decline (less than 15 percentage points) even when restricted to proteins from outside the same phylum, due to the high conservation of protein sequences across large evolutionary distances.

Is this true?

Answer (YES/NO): NO